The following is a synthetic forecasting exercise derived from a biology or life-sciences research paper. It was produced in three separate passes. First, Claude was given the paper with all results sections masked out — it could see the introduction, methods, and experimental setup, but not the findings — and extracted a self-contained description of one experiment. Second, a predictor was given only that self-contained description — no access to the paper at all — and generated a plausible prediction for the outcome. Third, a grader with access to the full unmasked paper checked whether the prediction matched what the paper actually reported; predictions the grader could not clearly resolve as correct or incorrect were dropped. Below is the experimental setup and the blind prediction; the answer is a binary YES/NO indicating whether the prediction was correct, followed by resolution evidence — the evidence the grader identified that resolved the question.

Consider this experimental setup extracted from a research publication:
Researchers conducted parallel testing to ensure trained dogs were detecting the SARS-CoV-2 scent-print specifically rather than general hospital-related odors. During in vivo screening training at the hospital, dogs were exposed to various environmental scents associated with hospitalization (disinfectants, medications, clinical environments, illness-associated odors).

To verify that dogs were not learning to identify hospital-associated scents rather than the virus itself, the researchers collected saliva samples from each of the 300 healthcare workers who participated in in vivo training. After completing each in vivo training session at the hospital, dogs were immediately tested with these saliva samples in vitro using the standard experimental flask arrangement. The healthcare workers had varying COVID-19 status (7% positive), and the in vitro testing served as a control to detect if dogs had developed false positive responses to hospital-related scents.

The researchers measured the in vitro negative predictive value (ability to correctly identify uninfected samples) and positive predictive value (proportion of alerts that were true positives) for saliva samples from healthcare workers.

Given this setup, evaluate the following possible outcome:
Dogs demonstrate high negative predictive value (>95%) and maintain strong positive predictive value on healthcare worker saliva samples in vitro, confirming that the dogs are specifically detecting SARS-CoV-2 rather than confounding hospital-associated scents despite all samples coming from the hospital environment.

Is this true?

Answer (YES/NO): YES